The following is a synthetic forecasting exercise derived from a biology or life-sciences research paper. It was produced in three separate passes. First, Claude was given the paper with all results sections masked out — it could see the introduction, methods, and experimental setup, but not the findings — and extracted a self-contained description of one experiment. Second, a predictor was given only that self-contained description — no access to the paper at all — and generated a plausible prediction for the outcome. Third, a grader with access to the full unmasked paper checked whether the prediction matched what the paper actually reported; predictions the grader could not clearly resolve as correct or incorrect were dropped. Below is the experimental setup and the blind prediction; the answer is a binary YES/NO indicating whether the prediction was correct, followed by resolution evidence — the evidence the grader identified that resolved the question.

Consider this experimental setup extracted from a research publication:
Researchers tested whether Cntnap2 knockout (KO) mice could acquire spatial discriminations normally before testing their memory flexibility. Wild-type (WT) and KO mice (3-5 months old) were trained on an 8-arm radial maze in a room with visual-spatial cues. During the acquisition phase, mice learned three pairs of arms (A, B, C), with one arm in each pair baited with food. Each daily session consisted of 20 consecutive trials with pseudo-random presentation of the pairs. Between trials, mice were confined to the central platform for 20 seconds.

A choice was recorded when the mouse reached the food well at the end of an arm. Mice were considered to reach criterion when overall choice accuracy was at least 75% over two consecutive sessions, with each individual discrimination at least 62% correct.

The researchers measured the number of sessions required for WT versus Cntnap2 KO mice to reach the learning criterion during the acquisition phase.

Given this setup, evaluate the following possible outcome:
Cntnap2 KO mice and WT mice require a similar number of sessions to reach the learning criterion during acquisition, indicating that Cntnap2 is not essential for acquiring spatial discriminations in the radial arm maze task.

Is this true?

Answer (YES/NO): NO